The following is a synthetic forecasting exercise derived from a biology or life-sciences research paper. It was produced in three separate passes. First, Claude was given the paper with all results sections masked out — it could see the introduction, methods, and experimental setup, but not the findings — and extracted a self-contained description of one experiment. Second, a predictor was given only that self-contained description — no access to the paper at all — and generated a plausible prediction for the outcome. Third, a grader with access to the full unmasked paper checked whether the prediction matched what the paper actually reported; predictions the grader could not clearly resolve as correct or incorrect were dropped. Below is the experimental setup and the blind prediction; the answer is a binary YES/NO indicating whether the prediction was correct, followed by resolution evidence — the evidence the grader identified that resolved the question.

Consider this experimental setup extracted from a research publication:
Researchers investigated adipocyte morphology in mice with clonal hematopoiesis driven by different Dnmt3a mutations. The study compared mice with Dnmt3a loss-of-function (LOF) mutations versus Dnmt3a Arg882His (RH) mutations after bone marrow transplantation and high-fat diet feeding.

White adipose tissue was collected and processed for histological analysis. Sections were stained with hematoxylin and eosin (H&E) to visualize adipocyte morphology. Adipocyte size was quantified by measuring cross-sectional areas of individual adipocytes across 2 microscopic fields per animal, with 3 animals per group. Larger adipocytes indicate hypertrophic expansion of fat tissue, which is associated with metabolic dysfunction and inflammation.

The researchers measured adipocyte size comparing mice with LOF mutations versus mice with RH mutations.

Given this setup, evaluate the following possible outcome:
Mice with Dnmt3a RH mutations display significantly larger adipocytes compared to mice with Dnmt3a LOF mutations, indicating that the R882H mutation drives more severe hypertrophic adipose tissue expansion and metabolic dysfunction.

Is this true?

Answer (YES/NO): NO